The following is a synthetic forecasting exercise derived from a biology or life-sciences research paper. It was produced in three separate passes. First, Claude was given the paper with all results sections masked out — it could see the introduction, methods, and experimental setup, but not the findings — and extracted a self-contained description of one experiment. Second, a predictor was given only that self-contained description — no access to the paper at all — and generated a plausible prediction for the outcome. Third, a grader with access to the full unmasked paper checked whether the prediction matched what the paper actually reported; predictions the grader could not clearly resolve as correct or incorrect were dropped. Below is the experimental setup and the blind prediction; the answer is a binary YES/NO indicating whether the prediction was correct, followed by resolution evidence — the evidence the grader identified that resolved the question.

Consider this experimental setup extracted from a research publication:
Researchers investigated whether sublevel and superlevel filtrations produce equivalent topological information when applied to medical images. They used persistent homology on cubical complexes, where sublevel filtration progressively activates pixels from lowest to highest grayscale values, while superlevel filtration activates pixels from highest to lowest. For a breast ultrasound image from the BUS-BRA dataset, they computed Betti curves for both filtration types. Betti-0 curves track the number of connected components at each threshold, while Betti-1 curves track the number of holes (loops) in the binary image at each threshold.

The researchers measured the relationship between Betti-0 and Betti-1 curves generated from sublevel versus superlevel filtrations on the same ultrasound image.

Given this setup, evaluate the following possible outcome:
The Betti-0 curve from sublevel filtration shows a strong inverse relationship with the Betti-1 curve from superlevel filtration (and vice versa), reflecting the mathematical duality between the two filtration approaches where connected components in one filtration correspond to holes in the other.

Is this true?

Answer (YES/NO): NO